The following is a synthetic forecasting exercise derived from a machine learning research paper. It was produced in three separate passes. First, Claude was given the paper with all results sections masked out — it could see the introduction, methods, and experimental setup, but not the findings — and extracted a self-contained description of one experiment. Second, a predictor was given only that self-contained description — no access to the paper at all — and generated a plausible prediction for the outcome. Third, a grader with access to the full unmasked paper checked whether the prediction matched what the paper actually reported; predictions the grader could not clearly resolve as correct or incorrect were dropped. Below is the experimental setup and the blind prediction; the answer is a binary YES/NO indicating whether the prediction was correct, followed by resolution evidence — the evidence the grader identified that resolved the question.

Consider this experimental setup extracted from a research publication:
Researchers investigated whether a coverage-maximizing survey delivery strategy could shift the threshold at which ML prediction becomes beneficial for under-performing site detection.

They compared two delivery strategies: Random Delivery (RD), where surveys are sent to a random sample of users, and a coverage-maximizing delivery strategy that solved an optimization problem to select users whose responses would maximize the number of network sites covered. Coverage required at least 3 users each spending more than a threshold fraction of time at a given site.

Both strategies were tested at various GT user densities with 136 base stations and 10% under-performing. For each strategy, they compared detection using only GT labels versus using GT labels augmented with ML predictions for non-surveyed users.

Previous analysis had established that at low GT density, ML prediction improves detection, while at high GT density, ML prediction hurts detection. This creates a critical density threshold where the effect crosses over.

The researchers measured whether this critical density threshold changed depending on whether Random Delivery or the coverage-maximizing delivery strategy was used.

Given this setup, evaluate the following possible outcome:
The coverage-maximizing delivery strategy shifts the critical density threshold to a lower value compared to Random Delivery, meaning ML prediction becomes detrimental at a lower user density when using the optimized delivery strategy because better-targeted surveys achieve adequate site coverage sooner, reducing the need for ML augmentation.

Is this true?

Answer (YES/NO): YES